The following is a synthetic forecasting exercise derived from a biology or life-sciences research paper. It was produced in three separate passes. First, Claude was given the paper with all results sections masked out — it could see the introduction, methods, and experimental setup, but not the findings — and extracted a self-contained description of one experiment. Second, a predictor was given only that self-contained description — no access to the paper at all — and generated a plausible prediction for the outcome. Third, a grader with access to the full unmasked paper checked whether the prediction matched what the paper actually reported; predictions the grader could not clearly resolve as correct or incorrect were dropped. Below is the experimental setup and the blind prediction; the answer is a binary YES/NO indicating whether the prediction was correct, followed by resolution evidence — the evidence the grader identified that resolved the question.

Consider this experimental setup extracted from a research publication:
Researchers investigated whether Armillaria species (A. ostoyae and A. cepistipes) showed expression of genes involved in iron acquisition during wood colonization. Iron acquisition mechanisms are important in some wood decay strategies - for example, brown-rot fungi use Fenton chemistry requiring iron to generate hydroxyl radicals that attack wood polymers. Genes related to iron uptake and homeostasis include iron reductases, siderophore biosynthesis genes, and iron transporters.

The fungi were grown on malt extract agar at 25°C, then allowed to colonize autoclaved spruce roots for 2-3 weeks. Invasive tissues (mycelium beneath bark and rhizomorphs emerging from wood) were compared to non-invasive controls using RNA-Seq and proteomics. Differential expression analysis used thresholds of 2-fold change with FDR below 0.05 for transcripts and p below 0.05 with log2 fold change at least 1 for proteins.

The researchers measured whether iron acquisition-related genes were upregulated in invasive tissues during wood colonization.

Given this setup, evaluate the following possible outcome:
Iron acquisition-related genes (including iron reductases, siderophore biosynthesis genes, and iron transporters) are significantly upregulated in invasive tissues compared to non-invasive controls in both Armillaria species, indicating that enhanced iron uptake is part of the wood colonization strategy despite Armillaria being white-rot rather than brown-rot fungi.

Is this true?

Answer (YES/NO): NO